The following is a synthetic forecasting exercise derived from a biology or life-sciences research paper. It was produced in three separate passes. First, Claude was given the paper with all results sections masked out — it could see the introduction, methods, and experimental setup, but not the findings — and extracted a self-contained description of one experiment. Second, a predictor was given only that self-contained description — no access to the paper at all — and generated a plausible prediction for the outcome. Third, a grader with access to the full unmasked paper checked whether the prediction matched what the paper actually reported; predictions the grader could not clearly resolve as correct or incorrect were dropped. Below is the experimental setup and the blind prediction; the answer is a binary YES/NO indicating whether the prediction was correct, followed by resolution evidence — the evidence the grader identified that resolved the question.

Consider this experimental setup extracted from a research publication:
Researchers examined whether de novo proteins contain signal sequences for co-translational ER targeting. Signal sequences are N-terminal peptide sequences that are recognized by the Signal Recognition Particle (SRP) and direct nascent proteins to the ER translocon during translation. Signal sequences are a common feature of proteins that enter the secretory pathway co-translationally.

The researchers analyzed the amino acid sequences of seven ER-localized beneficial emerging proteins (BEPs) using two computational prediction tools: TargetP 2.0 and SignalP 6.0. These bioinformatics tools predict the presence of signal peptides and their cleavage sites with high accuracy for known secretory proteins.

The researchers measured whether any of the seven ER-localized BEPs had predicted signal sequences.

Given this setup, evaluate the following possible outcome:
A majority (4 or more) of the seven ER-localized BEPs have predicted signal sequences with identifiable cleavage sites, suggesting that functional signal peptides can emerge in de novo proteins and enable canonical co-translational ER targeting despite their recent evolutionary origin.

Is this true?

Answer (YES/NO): NO